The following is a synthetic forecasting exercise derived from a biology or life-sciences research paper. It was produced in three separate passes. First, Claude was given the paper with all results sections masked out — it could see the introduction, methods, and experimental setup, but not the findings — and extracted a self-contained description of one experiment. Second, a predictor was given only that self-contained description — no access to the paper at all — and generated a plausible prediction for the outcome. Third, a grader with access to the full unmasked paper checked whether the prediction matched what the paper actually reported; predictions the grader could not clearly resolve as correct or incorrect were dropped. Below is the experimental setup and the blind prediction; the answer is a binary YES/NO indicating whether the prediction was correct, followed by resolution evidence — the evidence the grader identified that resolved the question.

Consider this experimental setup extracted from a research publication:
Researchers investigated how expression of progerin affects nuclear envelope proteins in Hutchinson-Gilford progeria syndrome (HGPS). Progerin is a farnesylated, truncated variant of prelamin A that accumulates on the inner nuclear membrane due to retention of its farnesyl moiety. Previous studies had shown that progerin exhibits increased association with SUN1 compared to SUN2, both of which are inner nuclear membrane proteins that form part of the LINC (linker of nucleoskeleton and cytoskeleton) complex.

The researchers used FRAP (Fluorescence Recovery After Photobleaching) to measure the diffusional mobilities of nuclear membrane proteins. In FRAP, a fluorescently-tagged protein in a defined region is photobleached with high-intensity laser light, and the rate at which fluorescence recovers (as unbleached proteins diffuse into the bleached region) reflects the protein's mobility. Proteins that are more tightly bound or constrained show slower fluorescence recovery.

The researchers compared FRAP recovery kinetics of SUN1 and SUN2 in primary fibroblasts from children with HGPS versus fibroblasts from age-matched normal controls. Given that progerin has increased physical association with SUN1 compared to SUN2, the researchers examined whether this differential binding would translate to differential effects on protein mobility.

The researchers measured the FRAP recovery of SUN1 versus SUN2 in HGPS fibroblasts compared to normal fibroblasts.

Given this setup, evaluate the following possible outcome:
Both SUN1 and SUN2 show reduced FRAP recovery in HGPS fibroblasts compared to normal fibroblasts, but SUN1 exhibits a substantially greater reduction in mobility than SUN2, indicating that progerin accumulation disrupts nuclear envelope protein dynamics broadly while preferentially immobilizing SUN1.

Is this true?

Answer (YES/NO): NO